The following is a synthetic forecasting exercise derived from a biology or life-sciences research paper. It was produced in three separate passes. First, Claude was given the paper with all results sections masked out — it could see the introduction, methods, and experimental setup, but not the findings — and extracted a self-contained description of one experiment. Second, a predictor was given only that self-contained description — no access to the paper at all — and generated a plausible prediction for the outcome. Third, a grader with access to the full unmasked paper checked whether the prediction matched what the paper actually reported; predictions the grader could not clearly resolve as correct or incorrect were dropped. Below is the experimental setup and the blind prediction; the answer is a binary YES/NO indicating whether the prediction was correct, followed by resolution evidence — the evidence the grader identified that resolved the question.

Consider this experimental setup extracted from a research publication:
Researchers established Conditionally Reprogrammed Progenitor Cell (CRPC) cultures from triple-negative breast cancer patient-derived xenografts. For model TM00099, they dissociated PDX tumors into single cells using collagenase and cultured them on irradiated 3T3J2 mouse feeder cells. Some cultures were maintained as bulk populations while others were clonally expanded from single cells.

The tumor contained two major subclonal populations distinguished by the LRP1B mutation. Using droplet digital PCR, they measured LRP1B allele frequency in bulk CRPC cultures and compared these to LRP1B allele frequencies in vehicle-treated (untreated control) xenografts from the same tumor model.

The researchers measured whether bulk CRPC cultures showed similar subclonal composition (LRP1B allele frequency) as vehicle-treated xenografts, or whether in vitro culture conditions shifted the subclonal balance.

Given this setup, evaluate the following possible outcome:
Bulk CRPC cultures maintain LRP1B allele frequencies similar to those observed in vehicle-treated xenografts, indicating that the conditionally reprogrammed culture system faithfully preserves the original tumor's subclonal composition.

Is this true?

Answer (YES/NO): NO